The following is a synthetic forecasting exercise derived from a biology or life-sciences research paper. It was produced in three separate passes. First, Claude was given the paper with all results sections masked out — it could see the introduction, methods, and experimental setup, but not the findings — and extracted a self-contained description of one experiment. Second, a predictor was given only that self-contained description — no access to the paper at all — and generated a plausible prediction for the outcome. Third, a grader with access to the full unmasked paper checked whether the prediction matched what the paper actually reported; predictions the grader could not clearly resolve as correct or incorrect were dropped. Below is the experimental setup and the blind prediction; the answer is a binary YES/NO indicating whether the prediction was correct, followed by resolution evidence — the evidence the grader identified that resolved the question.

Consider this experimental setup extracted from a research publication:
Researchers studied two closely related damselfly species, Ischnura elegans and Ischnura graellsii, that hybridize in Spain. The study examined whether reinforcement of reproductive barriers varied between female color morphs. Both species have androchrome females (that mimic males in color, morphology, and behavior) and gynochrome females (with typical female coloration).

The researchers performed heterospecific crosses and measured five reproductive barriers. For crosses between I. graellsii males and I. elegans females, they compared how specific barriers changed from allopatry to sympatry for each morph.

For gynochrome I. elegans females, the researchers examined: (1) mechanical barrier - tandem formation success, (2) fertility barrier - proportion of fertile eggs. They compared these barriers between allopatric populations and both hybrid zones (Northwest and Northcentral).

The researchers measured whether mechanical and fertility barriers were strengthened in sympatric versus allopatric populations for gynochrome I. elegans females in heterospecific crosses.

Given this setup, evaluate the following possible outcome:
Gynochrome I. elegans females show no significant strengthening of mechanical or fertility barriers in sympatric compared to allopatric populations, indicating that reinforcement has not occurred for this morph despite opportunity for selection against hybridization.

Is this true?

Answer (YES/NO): NO